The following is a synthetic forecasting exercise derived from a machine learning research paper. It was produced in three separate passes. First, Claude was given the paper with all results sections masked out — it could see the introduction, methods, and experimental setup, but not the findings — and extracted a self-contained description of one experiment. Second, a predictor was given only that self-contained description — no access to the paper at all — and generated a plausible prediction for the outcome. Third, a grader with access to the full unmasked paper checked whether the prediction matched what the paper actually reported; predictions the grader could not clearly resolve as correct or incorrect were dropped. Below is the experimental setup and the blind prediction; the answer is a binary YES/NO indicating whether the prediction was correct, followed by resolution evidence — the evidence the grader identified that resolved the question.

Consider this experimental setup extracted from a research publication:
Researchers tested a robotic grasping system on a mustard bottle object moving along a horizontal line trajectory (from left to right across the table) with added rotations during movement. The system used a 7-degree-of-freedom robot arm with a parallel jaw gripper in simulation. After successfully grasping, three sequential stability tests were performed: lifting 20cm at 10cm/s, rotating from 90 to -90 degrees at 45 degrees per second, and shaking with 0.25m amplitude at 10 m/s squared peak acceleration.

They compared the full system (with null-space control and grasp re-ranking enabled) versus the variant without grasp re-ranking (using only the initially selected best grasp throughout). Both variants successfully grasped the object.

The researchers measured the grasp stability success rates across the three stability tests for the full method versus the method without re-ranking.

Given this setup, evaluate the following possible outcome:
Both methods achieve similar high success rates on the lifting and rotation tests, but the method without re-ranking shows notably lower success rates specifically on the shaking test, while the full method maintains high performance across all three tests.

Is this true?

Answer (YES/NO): YES